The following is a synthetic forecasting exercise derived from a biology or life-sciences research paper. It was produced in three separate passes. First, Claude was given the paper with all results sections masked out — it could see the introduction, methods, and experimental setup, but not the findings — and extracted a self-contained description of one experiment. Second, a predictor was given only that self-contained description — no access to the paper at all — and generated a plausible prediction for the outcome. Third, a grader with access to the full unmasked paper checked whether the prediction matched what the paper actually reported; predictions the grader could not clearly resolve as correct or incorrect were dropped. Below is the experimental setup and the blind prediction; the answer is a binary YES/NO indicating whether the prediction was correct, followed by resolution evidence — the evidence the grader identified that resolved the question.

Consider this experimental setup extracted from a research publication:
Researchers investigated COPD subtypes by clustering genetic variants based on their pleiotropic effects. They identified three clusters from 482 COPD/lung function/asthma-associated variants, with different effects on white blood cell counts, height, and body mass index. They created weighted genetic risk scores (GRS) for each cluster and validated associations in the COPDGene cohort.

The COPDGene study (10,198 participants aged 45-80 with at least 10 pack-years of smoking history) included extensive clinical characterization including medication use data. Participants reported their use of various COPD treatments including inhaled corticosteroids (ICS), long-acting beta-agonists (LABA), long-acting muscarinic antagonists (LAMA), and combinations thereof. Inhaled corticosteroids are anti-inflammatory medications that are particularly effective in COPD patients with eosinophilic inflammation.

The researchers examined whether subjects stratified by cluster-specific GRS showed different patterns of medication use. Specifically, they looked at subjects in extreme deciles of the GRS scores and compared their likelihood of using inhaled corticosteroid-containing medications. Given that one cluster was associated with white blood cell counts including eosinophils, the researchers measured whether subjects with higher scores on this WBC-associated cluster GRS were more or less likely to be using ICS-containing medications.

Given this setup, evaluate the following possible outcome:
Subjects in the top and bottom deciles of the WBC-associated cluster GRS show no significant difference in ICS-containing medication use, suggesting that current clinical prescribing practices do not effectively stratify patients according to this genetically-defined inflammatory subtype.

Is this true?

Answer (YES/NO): NO